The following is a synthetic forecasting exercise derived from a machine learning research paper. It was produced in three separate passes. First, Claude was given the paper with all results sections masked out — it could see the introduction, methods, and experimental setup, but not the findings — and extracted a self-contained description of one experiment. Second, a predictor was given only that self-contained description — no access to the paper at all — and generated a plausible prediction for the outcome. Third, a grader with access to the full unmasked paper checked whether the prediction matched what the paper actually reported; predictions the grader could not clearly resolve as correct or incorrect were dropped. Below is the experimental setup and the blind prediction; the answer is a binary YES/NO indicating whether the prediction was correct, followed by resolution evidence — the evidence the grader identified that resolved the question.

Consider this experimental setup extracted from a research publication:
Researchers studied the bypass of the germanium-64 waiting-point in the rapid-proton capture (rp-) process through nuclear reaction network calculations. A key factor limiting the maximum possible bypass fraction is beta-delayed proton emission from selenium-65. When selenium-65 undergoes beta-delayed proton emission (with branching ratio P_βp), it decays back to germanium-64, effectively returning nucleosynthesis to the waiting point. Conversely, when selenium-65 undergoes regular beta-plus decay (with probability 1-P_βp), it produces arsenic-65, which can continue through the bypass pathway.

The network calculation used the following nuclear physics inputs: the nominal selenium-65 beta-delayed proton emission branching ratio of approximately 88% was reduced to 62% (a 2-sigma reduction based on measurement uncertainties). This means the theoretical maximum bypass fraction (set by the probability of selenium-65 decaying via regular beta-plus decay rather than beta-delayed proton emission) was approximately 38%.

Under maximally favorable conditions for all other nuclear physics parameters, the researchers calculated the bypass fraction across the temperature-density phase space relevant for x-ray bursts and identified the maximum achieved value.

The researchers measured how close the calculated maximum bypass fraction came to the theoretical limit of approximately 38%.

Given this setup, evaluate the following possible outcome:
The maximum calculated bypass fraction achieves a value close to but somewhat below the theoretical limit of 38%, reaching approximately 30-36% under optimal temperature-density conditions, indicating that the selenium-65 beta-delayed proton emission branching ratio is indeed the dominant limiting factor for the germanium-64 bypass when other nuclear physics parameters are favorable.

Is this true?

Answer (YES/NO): YES